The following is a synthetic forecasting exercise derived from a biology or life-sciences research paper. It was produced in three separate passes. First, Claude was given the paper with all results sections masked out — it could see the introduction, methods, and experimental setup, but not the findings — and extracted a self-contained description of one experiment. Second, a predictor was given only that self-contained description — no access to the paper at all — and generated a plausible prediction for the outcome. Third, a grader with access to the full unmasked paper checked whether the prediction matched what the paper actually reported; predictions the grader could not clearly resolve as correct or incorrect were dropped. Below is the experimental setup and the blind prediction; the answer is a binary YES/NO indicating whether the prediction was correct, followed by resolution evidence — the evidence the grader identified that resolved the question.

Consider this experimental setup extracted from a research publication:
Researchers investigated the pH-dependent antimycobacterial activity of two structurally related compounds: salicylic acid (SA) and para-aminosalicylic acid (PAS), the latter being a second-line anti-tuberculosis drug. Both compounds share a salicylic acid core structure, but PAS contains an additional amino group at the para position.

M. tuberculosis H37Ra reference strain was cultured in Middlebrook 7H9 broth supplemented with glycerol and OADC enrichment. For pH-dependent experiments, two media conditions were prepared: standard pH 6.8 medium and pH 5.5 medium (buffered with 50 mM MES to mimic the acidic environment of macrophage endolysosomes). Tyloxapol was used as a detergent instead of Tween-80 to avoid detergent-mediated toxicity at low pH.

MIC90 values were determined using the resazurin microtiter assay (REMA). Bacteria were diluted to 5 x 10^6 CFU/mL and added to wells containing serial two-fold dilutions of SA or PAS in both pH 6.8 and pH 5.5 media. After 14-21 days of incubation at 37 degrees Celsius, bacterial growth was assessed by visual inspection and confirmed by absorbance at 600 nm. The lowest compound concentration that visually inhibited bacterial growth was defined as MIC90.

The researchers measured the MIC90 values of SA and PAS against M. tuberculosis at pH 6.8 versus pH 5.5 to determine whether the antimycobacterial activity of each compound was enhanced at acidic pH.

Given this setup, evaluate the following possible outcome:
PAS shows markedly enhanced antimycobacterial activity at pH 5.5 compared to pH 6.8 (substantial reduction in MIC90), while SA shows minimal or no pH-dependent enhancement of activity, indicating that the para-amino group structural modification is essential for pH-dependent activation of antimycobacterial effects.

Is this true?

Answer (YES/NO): NO